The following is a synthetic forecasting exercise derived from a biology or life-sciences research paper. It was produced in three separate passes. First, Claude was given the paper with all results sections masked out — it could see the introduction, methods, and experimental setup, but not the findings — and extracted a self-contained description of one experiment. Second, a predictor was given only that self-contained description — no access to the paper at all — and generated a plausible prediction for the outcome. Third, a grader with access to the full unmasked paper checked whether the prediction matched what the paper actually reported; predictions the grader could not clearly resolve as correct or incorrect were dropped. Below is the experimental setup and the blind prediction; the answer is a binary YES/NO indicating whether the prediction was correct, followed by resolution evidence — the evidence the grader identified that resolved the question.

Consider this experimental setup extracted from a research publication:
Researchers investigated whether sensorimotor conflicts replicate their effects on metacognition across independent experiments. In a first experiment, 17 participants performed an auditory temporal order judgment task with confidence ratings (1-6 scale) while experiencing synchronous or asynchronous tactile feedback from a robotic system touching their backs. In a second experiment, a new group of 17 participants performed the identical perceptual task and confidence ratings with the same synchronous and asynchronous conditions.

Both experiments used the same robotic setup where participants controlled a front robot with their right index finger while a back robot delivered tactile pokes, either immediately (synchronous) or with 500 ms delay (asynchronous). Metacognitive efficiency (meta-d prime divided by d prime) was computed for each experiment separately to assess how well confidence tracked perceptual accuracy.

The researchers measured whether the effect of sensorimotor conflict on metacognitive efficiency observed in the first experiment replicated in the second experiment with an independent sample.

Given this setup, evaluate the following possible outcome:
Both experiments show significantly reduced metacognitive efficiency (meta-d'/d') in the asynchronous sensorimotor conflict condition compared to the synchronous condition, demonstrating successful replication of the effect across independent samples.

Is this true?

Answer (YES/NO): YES